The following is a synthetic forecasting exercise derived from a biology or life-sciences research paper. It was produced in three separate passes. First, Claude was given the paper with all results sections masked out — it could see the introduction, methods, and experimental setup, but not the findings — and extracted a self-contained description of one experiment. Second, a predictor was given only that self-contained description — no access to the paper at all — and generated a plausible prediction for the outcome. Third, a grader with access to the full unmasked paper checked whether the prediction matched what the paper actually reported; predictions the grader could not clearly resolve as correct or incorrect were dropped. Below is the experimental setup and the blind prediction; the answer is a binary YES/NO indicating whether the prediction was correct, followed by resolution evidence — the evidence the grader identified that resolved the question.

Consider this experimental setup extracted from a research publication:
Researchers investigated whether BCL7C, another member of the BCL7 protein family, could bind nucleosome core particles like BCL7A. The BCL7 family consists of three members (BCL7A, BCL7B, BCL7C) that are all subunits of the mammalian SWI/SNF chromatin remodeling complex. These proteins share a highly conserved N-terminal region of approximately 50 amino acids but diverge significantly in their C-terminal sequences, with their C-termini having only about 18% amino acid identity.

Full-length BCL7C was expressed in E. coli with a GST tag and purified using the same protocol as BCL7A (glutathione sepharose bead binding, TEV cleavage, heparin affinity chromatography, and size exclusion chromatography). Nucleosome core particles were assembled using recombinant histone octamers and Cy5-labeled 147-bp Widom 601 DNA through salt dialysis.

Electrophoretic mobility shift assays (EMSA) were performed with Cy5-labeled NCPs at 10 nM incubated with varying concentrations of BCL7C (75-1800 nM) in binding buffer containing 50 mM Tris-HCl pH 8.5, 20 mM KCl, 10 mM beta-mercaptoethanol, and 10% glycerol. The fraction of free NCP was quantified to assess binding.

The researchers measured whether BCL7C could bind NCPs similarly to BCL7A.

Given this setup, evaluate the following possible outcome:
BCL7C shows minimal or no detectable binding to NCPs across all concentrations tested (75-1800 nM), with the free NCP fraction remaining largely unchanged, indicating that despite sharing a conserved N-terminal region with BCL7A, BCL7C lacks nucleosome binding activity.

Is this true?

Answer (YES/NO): NO